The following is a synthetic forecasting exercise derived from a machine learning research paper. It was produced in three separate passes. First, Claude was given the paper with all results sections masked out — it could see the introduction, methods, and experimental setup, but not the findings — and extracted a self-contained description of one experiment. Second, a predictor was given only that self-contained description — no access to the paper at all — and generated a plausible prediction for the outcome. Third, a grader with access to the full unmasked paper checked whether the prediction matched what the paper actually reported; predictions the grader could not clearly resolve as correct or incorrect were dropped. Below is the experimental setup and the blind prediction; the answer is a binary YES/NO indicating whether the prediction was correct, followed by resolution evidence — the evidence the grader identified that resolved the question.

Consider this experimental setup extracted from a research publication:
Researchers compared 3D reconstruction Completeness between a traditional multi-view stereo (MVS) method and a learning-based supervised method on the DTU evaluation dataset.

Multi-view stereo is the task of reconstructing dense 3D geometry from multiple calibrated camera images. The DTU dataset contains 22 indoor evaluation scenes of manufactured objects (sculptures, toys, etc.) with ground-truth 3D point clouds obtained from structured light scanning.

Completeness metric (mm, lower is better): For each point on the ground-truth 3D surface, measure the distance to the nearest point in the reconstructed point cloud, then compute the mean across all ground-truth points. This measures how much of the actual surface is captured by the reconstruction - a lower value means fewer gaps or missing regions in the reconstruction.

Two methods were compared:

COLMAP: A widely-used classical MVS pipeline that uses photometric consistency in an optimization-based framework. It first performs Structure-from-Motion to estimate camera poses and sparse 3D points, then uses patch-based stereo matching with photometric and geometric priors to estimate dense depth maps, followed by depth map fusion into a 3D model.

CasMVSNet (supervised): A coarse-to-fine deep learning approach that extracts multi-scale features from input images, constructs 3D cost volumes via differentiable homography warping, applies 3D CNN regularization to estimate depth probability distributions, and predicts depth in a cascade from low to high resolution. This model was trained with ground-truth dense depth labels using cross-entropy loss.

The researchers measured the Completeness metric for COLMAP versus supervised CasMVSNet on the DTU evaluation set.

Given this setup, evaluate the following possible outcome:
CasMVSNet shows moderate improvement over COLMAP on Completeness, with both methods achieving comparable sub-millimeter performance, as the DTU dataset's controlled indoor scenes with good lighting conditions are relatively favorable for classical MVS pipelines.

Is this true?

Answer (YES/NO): NO